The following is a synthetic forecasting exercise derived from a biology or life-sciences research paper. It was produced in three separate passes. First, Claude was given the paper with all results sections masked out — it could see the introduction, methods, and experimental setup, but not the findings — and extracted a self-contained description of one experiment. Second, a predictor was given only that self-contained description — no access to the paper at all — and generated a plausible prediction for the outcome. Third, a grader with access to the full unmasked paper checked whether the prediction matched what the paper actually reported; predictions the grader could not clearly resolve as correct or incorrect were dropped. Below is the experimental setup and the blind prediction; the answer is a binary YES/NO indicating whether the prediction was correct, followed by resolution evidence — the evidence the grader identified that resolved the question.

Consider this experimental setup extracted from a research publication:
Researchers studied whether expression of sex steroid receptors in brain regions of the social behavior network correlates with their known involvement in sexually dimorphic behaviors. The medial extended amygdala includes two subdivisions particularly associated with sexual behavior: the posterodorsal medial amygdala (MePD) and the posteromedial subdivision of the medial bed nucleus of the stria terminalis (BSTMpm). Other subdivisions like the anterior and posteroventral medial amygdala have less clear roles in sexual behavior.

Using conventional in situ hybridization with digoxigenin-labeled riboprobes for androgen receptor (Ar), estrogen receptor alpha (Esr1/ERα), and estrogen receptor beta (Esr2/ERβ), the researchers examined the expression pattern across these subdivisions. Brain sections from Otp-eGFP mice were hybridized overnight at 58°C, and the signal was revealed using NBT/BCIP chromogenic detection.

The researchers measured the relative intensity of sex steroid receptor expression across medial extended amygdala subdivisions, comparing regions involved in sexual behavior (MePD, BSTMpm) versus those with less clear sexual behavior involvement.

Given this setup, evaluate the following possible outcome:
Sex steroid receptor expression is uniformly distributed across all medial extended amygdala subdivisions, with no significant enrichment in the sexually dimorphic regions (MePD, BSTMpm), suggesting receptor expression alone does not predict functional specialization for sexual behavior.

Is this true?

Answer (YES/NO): NO